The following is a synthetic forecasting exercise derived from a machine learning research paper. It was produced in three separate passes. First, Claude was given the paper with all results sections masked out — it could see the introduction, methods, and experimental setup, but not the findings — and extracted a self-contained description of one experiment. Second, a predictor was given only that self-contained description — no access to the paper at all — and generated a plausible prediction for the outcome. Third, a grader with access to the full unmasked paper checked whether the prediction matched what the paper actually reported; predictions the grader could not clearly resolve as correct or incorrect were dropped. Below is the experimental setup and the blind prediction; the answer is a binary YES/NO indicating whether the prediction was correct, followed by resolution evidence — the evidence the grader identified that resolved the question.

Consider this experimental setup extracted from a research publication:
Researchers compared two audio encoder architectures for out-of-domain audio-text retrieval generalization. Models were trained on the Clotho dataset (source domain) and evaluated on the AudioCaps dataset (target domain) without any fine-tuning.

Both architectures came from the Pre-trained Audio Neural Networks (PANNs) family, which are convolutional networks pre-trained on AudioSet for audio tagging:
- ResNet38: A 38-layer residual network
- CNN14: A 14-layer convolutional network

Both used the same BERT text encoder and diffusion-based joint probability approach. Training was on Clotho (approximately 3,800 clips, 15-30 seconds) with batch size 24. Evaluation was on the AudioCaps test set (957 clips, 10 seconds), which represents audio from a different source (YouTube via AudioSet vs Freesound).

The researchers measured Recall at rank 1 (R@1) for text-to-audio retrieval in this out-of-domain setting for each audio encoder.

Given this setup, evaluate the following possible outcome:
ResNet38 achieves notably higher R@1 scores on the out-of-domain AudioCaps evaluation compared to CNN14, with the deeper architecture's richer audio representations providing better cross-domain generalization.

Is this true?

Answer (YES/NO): YES